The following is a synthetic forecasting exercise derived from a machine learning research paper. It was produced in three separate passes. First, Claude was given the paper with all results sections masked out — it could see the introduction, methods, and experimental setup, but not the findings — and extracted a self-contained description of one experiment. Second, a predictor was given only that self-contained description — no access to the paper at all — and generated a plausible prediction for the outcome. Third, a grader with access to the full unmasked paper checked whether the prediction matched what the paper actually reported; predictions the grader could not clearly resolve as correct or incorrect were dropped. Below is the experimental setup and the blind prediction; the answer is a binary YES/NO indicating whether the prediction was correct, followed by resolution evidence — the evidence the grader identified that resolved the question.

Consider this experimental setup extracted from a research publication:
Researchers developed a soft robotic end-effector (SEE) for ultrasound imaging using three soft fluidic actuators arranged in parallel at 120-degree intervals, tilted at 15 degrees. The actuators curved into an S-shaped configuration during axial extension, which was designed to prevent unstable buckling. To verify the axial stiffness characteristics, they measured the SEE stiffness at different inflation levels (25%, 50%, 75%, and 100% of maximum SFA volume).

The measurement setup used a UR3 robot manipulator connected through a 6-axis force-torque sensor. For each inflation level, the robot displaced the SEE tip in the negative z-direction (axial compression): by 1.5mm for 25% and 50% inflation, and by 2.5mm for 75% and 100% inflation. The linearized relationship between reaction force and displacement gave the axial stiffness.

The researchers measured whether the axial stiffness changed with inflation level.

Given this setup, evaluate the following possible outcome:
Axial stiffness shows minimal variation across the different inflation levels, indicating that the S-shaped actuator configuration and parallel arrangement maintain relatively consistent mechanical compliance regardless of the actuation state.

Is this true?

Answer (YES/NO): NO